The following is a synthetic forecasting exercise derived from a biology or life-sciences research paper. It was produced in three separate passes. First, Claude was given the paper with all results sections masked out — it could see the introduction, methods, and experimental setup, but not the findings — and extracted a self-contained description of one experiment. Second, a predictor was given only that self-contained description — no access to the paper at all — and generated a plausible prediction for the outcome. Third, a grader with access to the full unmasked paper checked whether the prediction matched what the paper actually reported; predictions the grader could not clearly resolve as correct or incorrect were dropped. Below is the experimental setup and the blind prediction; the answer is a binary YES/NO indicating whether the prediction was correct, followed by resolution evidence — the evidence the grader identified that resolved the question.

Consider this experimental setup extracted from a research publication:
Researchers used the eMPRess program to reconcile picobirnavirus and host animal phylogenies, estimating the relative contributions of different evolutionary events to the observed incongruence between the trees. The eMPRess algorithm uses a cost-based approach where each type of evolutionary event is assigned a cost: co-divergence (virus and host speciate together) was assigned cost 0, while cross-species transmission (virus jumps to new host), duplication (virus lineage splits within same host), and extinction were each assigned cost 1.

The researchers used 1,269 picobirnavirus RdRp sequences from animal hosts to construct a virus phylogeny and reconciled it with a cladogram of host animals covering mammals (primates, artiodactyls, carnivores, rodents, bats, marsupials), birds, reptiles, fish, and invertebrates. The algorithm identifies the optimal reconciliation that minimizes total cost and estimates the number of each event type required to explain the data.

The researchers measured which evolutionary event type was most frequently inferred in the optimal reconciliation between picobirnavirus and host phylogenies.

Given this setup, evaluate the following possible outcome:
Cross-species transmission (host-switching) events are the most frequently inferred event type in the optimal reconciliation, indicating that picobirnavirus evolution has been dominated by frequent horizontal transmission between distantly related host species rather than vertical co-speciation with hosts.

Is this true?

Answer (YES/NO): YES